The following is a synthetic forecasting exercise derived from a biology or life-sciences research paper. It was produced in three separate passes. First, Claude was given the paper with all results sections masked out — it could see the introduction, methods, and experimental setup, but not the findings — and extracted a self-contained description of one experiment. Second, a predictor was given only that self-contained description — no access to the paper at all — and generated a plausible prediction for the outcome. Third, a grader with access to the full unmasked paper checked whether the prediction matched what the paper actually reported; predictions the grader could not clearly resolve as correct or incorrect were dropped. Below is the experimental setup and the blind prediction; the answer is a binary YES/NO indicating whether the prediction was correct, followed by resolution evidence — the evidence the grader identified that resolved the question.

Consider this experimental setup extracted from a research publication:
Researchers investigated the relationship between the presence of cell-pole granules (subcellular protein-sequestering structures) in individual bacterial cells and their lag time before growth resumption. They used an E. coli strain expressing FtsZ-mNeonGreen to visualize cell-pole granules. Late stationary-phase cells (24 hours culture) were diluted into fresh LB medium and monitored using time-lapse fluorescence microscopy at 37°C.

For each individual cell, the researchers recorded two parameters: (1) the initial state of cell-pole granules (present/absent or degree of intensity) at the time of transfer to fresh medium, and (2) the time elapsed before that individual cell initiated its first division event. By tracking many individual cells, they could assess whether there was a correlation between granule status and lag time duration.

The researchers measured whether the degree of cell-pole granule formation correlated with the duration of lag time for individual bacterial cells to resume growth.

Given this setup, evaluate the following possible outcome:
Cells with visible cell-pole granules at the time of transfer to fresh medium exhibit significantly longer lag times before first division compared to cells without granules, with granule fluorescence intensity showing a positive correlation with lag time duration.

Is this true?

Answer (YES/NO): YES